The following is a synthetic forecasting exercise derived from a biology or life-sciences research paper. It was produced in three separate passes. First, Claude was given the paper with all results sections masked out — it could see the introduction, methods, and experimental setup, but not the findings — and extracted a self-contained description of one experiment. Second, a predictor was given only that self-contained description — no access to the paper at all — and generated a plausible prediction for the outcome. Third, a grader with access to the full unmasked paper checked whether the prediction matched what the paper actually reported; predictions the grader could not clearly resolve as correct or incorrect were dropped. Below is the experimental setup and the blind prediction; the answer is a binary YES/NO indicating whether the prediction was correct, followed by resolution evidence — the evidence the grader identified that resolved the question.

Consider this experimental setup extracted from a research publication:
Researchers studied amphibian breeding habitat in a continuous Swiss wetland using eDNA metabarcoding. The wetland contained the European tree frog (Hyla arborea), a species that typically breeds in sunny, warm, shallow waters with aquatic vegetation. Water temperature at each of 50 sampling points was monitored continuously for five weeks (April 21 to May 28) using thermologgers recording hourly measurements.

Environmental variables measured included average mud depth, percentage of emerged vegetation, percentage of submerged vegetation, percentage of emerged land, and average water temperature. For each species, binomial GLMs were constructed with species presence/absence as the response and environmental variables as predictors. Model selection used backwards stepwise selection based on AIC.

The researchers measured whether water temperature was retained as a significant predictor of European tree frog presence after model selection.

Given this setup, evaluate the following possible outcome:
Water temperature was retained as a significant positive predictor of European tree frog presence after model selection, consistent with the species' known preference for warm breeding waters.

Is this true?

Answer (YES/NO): NO